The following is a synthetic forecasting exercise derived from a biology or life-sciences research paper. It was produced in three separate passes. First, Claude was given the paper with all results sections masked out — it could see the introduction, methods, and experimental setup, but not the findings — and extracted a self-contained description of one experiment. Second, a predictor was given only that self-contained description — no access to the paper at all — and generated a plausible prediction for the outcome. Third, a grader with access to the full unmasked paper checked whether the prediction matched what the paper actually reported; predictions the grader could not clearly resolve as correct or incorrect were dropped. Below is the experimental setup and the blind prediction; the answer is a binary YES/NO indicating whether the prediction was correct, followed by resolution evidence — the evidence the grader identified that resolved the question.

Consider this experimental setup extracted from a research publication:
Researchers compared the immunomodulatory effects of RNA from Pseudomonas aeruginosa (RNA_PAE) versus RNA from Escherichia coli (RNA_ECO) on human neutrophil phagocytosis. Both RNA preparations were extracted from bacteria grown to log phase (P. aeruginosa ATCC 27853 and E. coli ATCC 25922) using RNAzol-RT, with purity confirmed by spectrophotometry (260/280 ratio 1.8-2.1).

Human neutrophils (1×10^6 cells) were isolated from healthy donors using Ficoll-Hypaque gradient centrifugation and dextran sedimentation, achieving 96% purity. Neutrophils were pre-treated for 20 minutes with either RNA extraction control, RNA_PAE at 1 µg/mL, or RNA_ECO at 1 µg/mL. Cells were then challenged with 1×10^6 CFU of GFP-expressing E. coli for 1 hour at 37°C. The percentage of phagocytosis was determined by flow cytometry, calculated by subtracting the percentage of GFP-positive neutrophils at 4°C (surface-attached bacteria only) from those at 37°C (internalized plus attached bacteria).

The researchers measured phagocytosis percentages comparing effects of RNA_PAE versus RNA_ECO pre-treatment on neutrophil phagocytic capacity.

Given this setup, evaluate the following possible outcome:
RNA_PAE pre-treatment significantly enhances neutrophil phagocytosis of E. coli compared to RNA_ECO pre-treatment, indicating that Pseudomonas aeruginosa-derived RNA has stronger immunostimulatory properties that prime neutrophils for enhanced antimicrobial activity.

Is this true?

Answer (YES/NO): NO